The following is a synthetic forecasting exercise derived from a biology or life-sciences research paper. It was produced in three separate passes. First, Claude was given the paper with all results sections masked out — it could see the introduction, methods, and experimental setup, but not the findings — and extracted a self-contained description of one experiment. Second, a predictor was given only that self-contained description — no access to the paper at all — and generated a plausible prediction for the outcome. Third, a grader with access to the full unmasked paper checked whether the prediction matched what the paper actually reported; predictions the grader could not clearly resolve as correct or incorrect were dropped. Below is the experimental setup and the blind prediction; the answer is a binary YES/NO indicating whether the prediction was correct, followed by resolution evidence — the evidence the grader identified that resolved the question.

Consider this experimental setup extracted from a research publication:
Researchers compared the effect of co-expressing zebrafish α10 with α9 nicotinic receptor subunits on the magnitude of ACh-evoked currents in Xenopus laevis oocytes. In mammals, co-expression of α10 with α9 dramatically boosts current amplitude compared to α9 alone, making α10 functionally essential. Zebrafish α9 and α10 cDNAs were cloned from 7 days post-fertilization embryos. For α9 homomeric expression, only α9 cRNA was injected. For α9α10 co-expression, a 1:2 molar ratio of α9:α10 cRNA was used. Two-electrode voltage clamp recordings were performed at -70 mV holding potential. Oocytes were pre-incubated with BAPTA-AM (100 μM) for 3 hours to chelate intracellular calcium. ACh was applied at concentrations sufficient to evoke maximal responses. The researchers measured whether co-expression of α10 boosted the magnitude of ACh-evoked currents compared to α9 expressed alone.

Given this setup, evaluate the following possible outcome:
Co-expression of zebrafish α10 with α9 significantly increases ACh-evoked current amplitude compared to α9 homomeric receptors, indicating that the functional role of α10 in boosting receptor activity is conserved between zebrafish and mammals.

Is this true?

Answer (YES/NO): NO